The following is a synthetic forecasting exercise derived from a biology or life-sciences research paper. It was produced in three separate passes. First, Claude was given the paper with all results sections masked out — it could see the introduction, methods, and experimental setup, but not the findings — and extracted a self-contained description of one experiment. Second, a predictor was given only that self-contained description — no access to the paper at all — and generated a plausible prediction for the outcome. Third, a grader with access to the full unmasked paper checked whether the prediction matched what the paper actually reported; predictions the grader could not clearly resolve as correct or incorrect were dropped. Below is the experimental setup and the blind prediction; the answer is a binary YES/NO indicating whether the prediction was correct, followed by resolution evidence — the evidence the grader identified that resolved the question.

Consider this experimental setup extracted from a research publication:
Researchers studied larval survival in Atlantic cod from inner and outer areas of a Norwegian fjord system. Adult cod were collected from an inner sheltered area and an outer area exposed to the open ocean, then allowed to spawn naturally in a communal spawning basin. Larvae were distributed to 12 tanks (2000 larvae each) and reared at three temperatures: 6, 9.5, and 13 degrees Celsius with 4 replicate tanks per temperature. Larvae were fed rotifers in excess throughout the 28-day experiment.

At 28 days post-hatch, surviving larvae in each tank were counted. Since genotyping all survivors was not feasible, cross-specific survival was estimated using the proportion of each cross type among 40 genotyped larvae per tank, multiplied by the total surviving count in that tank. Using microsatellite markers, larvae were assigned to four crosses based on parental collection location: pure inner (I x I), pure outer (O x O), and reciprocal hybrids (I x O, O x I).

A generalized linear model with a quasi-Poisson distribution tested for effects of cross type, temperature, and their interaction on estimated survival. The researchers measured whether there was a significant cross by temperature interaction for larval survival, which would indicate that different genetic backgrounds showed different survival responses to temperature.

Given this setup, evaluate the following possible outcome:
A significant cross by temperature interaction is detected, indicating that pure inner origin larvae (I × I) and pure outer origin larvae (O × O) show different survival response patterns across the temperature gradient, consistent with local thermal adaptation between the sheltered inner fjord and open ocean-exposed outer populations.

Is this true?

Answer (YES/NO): NO